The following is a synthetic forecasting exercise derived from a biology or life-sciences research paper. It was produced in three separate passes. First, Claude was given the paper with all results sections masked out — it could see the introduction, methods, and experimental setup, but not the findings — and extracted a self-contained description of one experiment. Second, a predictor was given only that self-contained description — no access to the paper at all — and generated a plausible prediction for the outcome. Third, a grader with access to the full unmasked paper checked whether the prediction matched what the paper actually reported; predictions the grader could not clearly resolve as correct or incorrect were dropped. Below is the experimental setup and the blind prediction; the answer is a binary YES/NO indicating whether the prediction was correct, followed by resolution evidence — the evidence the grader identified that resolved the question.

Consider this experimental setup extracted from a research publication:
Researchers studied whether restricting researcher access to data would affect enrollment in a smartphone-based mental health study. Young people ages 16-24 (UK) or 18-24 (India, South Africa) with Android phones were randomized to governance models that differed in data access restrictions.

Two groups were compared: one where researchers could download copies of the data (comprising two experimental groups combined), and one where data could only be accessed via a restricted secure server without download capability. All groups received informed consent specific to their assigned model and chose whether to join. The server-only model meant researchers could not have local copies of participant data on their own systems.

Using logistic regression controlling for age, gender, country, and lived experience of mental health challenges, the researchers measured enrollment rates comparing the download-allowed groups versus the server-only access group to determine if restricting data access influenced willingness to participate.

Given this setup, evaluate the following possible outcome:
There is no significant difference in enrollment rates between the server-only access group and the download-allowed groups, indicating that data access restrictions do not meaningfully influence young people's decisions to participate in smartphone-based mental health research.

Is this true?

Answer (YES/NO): YES